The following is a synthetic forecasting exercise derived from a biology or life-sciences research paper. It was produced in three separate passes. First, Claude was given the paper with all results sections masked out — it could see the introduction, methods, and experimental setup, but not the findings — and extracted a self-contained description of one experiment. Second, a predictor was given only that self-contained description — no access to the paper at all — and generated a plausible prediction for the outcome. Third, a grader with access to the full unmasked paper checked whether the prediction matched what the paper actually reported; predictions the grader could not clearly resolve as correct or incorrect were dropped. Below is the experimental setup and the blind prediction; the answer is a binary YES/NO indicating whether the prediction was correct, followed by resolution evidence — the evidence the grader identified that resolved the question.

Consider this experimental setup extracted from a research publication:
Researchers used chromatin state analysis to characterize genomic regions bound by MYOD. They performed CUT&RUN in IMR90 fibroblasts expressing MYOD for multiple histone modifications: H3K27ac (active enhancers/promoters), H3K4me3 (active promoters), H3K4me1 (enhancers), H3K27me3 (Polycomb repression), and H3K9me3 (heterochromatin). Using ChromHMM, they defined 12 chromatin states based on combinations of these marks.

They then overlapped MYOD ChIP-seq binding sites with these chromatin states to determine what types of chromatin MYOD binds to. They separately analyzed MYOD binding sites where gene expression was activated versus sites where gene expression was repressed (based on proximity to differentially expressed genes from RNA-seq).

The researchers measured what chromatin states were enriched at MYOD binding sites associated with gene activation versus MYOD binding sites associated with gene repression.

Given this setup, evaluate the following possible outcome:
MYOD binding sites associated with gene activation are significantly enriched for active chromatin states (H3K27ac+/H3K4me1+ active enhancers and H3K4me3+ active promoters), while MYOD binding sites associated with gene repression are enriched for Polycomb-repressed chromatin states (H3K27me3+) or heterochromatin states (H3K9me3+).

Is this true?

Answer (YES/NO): NO